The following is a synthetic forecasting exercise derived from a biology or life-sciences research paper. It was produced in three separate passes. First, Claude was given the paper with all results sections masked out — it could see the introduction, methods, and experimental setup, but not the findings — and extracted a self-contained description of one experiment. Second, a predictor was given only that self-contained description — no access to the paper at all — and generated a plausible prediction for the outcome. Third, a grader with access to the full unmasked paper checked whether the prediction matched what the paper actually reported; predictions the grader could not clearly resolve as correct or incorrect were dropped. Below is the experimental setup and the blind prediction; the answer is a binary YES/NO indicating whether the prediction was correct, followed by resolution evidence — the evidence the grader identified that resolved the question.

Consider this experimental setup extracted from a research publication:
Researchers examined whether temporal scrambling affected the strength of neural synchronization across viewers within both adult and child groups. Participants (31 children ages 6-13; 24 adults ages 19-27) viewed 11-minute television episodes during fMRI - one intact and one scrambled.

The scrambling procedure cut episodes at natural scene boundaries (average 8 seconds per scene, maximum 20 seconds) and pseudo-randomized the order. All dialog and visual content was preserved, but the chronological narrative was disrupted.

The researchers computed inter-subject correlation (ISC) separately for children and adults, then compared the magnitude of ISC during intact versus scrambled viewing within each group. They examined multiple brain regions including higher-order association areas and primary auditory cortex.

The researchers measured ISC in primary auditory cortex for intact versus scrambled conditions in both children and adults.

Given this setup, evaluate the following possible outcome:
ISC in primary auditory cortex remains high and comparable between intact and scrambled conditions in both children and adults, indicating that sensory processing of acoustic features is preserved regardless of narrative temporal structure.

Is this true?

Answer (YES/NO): NO